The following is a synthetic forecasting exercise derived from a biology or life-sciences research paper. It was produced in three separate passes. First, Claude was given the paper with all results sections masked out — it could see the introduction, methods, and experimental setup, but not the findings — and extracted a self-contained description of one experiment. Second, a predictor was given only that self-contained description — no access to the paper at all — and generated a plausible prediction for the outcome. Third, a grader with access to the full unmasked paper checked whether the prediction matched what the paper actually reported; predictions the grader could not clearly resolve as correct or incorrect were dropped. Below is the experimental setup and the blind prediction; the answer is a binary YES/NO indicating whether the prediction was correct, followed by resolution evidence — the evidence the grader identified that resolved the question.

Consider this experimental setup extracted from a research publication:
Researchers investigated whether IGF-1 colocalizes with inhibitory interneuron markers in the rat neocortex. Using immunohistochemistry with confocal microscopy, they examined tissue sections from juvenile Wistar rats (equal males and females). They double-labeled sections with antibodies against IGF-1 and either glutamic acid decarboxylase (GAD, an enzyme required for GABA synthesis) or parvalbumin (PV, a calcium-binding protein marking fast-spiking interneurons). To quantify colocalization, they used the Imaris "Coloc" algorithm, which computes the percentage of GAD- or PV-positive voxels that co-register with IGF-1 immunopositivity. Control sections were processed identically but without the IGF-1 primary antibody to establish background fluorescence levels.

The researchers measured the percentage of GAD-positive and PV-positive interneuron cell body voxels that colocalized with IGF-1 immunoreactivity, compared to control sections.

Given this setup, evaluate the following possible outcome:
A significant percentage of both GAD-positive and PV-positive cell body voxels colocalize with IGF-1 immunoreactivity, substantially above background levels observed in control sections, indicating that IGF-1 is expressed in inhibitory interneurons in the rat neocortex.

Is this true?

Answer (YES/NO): YES